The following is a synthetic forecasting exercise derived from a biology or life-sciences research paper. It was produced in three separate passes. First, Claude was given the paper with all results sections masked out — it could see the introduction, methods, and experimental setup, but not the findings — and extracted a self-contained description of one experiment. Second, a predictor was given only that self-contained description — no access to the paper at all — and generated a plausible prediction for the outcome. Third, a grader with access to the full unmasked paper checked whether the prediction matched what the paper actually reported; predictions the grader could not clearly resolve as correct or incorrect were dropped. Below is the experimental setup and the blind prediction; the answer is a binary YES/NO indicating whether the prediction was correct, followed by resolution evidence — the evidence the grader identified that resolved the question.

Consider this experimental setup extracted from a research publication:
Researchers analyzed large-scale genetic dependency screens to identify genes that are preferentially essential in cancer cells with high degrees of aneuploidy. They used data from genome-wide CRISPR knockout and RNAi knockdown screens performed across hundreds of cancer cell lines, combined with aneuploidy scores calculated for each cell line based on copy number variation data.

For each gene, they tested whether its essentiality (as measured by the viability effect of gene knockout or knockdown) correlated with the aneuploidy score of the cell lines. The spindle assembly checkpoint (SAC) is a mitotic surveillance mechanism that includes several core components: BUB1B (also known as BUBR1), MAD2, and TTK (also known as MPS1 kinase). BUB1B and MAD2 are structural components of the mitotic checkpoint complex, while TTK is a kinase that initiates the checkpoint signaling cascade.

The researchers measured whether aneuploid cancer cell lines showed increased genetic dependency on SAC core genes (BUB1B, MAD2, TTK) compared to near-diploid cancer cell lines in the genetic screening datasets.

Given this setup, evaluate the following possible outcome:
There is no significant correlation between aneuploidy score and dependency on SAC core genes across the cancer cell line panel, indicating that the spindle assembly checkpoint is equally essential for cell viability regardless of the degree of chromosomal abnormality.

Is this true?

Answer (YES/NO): NO